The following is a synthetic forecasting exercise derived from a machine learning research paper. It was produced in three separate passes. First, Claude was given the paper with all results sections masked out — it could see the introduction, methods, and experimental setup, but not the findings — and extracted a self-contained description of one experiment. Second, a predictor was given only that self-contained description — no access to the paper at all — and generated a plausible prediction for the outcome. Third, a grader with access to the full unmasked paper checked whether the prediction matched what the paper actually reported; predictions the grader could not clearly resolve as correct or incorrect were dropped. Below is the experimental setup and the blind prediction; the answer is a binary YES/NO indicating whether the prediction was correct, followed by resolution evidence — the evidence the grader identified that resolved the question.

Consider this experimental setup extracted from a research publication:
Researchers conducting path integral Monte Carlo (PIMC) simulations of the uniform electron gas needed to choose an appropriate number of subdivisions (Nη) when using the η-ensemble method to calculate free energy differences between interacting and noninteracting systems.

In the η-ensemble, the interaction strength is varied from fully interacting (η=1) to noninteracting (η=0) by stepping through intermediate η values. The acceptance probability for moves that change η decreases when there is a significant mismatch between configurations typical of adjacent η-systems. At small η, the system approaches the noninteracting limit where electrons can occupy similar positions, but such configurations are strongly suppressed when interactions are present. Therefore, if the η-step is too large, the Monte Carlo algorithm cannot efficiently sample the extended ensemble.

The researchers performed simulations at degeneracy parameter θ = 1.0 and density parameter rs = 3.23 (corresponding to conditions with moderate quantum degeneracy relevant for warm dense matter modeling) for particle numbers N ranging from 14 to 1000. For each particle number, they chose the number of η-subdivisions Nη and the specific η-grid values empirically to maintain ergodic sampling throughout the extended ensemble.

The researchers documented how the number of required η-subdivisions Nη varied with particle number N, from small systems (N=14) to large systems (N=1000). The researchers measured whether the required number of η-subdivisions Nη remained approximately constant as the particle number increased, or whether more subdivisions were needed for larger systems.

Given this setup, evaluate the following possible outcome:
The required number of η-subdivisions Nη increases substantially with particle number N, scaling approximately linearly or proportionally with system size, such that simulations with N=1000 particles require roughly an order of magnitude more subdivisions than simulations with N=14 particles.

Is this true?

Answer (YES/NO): NO